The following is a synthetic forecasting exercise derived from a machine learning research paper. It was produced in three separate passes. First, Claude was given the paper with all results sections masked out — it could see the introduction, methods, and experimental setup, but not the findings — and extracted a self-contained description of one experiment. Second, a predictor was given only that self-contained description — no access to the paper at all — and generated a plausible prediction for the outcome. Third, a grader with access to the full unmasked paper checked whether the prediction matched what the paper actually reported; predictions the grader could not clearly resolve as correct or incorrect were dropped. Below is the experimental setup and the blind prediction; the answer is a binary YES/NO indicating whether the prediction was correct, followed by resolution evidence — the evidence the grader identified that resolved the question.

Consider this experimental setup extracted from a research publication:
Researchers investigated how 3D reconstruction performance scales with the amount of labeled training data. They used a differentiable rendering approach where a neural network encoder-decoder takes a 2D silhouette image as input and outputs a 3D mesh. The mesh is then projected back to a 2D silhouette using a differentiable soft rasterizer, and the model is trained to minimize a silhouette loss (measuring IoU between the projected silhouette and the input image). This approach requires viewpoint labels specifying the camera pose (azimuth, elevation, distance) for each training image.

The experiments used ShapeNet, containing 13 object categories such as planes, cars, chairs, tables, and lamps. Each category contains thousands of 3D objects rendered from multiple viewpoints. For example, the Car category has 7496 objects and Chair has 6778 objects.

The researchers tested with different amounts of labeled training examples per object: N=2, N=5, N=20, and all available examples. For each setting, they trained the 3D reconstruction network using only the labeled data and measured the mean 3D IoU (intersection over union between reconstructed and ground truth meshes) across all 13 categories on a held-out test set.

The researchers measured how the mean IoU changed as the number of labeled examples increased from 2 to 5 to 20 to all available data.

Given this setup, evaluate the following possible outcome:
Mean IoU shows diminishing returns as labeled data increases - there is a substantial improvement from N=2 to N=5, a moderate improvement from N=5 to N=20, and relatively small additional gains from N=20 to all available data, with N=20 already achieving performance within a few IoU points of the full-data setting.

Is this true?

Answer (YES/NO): NO